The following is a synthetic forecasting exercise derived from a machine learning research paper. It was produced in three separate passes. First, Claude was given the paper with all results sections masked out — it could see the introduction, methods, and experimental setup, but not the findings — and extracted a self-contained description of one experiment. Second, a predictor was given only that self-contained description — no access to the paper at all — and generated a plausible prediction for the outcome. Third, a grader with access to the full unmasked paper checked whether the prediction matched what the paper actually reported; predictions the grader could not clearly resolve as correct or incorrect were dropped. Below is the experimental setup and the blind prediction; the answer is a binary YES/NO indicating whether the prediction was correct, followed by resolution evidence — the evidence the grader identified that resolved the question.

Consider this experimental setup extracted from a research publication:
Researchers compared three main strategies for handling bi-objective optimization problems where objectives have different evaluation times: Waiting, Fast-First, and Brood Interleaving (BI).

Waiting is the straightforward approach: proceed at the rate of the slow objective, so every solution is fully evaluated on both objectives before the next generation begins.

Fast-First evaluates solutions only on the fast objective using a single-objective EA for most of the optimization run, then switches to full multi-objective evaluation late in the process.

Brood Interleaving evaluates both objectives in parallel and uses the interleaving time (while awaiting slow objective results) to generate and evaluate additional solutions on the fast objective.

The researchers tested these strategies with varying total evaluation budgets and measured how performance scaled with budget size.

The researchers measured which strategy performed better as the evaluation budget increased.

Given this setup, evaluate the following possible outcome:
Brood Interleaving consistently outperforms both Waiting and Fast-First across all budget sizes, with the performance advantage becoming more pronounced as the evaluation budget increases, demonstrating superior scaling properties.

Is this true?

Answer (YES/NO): NO